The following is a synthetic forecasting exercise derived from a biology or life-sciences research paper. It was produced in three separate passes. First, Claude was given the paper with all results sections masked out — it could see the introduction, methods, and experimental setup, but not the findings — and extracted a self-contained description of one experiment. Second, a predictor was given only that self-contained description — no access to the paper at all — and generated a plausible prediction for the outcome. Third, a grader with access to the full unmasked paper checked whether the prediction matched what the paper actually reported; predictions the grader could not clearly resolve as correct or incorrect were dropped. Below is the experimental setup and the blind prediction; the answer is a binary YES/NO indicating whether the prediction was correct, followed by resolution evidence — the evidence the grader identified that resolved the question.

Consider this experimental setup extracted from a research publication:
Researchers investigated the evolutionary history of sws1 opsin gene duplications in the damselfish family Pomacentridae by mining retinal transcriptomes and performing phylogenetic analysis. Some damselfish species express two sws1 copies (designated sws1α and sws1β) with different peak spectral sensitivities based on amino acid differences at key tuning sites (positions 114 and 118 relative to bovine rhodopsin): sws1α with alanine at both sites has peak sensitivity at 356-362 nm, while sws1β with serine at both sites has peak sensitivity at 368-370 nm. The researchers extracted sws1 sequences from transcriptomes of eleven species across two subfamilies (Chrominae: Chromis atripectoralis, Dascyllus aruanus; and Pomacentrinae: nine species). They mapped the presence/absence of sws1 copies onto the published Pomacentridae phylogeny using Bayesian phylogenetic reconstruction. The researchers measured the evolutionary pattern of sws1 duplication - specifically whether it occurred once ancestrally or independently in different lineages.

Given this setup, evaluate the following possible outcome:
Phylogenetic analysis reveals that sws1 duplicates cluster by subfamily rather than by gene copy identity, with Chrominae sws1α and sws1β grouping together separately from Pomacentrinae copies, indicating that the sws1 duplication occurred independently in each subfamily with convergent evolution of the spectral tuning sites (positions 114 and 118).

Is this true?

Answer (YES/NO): NO